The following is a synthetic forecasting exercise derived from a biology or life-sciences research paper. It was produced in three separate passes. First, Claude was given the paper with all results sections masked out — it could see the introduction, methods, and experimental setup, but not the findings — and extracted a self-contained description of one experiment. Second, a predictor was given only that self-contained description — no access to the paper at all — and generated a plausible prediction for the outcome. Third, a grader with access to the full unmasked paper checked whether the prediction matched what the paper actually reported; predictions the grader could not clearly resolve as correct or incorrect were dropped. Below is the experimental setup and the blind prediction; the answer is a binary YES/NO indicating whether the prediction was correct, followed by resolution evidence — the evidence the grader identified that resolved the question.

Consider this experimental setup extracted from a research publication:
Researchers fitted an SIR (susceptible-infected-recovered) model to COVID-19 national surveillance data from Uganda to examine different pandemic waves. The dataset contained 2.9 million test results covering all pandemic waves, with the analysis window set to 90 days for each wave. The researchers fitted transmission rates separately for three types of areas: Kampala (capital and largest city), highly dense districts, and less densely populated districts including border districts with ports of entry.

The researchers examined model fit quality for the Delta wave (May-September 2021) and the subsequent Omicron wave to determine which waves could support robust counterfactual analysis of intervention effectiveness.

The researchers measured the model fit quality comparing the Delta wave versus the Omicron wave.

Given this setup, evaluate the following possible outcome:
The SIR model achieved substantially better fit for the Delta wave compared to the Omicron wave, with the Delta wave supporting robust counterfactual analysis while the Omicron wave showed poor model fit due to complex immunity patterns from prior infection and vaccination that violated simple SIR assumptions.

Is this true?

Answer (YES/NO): NO